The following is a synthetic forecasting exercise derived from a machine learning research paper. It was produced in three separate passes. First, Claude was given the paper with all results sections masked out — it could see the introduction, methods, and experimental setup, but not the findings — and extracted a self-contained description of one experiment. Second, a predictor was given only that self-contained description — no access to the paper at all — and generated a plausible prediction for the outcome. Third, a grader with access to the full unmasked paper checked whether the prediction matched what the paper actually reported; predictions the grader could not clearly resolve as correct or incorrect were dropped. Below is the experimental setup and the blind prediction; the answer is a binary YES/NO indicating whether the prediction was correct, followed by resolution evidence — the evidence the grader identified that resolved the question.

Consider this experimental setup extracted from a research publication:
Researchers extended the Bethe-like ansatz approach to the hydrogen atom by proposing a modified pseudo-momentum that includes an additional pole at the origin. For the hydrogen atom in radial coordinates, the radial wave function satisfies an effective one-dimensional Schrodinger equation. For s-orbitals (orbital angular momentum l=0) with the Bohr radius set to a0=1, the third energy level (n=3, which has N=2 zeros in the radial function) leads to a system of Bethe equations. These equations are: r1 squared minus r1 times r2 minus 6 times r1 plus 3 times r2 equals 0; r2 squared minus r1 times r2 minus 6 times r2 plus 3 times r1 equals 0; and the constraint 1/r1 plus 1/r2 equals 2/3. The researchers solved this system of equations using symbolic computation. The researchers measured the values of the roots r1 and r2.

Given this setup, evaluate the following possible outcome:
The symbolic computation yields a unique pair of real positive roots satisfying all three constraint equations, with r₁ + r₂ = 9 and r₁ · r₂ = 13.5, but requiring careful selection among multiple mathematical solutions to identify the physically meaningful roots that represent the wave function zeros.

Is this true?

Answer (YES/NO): NO